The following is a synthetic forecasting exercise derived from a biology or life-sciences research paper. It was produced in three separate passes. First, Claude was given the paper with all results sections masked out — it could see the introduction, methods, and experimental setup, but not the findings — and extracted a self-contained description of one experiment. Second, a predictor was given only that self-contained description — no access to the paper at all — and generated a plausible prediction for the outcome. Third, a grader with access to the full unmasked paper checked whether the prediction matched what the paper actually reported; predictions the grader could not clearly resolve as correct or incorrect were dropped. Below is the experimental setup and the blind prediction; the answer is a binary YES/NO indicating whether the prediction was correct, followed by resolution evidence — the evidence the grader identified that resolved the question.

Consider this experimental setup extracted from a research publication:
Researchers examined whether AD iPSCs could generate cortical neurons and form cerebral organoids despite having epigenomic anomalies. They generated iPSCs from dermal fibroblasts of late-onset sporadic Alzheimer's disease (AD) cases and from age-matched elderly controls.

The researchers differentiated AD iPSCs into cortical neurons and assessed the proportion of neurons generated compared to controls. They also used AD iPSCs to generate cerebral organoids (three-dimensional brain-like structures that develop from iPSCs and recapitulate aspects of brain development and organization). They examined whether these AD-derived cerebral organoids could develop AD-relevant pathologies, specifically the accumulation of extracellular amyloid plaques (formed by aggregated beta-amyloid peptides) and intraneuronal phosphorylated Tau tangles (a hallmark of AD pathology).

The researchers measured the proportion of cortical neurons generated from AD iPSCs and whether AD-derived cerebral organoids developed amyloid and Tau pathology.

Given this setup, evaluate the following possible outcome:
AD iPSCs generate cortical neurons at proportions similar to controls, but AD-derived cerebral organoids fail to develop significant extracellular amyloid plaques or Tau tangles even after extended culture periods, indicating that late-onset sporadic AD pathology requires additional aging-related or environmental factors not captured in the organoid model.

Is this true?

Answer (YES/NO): NO